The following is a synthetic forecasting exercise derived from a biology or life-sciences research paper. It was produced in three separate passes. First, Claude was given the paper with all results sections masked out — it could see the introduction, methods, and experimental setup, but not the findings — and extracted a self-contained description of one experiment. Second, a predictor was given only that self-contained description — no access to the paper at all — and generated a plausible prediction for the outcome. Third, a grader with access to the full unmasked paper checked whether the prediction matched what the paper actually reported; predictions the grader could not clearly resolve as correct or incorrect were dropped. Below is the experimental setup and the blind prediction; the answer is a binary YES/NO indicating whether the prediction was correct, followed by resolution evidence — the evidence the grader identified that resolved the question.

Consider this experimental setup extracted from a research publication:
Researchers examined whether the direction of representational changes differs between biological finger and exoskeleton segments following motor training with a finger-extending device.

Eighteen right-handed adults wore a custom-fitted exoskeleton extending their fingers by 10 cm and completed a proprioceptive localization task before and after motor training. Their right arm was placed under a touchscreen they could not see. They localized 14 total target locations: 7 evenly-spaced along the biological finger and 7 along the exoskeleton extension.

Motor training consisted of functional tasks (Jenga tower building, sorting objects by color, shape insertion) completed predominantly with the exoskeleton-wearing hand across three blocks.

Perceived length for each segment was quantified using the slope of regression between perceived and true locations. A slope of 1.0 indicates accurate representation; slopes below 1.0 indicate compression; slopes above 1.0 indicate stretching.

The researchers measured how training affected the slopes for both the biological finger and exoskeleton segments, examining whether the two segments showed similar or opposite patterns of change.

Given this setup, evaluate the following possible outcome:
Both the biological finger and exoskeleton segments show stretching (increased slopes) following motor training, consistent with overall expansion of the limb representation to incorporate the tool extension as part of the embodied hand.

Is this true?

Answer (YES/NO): YES